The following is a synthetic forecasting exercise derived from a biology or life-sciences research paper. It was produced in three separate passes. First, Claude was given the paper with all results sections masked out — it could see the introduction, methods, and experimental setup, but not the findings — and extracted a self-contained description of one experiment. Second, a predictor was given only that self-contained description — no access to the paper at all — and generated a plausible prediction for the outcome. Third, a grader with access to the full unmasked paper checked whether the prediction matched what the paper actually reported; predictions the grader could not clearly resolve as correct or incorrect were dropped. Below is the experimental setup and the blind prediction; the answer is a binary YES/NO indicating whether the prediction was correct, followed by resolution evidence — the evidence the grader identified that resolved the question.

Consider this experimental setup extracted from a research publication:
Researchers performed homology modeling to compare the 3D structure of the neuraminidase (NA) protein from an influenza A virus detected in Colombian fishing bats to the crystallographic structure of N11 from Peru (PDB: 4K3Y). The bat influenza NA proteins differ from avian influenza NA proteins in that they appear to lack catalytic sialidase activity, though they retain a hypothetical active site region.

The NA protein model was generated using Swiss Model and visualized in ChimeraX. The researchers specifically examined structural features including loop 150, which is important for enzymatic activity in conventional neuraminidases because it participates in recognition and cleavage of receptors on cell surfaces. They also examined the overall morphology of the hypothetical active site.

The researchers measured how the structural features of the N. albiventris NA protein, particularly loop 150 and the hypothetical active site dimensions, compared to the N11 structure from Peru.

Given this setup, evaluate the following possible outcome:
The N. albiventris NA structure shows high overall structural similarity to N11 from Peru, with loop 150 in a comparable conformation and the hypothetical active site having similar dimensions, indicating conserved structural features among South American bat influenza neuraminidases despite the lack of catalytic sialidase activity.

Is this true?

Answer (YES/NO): NO